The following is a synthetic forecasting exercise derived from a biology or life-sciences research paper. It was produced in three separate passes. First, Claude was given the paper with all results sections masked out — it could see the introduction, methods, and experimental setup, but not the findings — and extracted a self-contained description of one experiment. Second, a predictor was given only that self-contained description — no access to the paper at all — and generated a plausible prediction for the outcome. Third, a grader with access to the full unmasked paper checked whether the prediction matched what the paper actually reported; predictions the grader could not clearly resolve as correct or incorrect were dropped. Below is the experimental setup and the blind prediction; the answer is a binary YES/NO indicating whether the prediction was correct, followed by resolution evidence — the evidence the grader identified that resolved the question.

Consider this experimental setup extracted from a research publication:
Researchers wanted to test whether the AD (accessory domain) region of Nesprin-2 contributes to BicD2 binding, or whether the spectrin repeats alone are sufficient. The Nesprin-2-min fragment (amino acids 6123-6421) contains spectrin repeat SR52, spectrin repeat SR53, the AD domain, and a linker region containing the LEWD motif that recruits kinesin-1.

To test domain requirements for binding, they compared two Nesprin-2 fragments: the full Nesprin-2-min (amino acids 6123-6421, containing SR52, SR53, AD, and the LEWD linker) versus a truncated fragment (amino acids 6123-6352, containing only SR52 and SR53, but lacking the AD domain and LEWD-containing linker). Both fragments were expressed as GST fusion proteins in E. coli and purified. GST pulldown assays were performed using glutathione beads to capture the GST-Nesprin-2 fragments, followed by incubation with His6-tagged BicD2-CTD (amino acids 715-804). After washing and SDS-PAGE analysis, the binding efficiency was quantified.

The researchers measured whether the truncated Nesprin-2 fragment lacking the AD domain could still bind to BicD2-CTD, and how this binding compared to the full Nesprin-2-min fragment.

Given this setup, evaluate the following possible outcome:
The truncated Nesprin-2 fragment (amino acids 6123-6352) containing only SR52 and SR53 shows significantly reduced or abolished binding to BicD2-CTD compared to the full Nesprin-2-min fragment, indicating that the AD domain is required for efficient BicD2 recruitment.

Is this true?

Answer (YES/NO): NO